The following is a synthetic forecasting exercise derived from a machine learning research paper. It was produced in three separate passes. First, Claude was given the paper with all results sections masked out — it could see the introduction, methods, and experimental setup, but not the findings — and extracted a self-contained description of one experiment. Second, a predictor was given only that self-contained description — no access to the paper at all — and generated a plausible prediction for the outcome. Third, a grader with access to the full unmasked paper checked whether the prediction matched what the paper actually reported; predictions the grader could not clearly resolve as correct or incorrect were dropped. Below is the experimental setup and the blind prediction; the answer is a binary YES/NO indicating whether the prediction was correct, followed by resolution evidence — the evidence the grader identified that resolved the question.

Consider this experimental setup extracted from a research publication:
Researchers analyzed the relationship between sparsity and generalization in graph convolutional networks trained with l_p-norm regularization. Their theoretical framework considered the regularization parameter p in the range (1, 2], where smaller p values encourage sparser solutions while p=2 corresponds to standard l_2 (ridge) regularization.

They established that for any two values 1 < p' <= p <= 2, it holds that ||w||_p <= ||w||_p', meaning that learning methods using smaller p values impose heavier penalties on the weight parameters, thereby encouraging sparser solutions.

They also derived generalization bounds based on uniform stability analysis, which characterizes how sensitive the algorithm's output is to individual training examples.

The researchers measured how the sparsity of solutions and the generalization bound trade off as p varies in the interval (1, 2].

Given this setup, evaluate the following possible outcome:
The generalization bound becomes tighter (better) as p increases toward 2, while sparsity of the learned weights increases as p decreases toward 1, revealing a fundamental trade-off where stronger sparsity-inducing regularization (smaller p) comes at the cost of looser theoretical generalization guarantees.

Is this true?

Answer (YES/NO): YES